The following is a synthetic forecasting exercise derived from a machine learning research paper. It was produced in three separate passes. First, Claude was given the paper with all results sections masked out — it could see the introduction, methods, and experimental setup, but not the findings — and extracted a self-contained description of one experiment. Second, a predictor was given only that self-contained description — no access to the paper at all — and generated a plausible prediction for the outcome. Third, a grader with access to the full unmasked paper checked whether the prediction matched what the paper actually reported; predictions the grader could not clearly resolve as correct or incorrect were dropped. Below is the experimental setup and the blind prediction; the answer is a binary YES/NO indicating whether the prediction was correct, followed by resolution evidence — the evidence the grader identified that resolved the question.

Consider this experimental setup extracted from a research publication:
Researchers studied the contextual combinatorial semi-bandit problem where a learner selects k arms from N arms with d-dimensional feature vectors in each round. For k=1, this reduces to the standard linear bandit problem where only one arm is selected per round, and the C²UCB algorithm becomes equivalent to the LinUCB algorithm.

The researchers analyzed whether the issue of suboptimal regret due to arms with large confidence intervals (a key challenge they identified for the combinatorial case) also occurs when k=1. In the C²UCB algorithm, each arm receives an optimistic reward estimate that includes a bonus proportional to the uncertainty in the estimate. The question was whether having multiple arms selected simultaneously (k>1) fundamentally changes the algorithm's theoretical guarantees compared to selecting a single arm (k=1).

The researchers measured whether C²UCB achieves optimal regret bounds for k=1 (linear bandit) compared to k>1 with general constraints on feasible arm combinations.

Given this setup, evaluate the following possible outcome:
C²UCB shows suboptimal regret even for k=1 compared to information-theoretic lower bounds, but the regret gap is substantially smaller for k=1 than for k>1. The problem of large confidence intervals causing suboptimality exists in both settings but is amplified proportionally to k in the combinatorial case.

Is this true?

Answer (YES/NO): NO